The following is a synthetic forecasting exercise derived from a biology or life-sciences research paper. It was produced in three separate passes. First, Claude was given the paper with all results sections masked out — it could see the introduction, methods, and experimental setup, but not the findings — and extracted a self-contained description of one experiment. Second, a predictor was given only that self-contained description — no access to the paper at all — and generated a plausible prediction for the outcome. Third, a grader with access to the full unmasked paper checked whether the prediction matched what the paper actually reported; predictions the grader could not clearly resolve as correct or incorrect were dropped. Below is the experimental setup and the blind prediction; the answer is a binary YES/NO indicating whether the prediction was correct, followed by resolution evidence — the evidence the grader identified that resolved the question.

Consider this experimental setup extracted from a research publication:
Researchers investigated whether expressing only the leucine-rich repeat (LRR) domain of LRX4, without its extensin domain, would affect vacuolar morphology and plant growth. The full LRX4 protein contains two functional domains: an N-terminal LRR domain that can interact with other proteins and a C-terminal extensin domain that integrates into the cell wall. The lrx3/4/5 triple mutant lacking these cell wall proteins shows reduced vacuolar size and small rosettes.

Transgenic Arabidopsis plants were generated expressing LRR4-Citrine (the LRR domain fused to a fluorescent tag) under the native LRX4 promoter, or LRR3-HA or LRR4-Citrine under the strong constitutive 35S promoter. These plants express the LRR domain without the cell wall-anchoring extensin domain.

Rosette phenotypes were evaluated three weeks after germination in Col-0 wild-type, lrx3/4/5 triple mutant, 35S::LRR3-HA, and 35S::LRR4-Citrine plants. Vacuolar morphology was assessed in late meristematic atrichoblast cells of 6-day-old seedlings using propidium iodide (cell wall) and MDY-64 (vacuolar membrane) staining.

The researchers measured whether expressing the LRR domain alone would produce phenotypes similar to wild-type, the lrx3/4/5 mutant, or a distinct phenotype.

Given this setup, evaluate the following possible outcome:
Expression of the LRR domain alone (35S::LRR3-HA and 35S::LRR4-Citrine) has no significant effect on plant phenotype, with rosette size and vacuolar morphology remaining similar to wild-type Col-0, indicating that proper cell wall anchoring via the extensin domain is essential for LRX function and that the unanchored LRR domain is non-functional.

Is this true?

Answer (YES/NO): NO